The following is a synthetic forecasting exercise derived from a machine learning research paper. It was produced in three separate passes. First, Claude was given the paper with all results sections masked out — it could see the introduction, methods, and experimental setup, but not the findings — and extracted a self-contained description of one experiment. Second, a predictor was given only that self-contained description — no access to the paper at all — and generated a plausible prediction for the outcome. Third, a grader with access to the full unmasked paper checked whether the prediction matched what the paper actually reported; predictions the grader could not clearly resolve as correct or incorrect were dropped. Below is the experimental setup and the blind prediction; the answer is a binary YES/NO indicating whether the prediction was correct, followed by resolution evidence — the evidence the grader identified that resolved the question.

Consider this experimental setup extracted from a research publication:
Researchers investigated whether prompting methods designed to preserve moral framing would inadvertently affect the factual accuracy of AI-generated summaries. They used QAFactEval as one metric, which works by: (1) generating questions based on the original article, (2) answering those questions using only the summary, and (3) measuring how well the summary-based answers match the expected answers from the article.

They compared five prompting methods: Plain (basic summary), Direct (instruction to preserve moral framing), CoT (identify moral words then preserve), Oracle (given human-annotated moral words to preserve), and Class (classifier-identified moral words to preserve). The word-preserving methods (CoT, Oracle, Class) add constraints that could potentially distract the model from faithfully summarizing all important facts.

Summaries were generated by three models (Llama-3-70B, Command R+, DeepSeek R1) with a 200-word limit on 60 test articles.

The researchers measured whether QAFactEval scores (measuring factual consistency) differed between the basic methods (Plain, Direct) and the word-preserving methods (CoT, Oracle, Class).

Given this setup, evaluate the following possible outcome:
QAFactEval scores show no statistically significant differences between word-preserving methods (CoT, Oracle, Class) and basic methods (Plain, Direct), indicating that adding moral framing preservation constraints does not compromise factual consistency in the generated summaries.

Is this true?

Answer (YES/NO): NO